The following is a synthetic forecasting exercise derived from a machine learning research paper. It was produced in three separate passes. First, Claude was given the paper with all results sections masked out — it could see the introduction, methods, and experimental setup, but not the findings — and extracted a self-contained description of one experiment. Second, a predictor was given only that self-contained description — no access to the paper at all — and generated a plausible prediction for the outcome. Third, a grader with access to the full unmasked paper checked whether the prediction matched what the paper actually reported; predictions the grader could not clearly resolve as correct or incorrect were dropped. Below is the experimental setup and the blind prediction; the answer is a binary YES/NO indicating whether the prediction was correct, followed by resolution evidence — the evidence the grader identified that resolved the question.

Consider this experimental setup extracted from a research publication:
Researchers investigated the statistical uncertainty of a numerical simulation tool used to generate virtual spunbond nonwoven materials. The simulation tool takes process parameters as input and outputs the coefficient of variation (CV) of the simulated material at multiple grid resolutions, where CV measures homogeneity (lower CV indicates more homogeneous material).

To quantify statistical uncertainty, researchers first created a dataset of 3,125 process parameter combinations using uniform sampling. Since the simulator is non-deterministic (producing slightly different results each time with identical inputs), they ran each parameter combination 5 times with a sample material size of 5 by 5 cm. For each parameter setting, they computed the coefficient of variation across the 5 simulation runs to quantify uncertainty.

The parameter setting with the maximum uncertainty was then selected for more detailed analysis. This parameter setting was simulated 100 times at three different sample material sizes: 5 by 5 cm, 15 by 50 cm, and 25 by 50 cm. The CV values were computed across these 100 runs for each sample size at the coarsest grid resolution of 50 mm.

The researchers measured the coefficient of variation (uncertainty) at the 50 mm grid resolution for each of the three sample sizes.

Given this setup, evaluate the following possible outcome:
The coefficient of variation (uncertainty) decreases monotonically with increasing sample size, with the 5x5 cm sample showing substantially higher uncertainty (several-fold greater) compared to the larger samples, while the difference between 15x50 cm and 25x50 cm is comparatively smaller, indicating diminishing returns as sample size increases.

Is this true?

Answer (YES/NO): YES